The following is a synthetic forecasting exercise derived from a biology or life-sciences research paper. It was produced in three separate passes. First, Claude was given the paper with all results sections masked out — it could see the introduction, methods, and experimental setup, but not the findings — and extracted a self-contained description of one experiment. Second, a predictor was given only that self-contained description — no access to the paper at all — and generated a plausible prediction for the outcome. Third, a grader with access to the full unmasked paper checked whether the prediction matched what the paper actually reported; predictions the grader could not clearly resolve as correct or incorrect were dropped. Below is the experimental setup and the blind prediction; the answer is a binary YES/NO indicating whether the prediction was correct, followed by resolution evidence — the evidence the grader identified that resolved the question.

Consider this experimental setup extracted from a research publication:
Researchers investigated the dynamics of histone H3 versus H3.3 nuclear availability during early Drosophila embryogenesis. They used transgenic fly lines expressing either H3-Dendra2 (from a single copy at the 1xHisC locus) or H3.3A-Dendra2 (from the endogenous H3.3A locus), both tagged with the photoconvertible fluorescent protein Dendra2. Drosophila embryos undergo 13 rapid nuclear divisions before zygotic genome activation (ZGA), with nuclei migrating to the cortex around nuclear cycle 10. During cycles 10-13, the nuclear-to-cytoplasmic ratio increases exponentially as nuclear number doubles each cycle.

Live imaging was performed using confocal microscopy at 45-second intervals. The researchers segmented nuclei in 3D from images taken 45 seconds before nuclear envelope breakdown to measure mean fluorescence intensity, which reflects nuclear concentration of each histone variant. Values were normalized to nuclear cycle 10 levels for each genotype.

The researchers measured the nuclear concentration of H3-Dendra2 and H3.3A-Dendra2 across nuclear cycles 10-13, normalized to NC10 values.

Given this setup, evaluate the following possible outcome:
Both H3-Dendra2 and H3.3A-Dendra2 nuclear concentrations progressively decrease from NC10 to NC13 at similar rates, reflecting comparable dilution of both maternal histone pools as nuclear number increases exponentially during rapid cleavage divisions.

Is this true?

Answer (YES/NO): NO